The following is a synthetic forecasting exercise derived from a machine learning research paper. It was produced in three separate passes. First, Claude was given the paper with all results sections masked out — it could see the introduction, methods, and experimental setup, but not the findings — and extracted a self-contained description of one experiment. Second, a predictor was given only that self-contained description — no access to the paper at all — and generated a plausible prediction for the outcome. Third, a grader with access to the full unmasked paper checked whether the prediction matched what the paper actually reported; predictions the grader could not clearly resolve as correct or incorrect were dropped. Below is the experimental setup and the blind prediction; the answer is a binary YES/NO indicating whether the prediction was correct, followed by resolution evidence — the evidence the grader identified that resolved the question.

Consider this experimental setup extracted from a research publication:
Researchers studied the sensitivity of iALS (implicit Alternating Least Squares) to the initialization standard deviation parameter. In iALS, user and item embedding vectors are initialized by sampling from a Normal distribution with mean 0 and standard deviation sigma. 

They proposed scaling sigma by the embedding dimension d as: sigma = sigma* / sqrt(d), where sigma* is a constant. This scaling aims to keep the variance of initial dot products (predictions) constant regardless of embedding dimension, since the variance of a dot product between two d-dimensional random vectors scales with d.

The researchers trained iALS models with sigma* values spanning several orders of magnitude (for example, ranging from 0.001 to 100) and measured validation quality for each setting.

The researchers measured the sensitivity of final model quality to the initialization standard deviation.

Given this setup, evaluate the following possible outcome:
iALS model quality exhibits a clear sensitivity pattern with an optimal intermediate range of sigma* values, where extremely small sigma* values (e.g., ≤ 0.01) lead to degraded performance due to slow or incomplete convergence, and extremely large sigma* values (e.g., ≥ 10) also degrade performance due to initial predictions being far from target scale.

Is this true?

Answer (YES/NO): NO